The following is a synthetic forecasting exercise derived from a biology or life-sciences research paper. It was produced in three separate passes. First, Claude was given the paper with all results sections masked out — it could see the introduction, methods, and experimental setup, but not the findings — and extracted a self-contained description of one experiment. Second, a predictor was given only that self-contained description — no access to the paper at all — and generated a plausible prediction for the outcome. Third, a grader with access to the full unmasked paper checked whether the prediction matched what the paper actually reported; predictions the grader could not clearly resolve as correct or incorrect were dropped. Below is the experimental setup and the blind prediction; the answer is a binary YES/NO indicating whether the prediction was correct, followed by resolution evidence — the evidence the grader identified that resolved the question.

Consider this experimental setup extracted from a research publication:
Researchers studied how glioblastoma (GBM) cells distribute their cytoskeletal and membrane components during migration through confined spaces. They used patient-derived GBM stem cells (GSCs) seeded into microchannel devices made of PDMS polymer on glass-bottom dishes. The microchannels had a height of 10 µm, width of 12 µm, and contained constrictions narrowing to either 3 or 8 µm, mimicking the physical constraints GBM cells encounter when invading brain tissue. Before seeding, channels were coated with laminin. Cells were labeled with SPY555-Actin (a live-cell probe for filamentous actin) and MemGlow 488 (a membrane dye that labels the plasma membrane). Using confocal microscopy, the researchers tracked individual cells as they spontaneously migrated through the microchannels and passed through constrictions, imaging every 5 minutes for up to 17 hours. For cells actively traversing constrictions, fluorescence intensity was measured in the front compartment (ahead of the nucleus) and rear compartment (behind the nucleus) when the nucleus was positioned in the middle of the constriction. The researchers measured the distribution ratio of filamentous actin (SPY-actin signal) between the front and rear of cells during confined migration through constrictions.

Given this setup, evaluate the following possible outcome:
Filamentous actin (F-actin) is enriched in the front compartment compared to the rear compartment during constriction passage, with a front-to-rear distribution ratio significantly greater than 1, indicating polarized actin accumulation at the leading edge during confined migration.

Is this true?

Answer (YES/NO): NO